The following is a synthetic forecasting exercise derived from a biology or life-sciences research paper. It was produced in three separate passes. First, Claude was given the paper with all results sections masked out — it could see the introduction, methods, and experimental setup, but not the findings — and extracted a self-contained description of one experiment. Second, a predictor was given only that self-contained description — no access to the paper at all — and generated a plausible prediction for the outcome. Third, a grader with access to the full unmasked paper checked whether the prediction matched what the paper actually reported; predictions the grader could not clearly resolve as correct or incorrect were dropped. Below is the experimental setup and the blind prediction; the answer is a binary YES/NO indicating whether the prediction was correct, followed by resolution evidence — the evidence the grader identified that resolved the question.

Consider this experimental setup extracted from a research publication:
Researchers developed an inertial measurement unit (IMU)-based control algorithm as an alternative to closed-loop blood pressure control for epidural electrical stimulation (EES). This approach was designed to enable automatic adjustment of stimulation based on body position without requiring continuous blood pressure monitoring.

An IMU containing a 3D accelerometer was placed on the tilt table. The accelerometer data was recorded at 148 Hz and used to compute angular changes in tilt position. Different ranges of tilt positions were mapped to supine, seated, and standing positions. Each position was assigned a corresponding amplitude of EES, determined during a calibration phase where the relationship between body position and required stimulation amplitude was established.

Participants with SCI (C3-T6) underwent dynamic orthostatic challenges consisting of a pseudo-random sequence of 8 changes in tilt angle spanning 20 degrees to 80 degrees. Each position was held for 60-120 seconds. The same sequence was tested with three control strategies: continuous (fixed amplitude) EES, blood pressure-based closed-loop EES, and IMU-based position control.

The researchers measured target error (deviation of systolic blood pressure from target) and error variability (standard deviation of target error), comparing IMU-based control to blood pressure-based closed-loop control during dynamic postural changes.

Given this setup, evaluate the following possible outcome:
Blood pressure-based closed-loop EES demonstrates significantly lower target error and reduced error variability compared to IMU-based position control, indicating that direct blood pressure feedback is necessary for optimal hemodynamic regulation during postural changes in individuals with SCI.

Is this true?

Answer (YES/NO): YES